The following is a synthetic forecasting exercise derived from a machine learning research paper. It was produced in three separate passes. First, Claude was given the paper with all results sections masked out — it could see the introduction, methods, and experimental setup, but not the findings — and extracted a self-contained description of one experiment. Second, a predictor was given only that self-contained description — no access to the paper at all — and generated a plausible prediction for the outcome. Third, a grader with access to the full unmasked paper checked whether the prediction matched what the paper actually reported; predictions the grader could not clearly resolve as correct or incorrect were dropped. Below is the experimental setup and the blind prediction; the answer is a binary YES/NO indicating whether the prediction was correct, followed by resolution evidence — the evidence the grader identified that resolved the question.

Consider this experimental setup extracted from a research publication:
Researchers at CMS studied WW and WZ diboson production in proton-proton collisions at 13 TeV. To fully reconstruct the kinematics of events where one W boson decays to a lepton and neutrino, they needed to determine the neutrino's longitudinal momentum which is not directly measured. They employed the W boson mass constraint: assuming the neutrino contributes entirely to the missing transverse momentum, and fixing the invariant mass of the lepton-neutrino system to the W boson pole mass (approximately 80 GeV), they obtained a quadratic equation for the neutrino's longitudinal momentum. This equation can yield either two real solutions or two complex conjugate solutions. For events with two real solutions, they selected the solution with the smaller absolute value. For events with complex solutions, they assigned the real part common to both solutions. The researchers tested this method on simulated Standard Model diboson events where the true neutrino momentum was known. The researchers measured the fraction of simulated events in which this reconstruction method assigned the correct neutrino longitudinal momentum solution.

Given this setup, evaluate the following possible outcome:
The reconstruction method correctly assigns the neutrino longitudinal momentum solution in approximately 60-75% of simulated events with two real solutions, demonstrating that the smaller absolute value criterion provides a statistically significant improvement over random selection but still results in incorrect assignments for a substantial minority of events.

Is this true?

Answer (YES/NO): NO